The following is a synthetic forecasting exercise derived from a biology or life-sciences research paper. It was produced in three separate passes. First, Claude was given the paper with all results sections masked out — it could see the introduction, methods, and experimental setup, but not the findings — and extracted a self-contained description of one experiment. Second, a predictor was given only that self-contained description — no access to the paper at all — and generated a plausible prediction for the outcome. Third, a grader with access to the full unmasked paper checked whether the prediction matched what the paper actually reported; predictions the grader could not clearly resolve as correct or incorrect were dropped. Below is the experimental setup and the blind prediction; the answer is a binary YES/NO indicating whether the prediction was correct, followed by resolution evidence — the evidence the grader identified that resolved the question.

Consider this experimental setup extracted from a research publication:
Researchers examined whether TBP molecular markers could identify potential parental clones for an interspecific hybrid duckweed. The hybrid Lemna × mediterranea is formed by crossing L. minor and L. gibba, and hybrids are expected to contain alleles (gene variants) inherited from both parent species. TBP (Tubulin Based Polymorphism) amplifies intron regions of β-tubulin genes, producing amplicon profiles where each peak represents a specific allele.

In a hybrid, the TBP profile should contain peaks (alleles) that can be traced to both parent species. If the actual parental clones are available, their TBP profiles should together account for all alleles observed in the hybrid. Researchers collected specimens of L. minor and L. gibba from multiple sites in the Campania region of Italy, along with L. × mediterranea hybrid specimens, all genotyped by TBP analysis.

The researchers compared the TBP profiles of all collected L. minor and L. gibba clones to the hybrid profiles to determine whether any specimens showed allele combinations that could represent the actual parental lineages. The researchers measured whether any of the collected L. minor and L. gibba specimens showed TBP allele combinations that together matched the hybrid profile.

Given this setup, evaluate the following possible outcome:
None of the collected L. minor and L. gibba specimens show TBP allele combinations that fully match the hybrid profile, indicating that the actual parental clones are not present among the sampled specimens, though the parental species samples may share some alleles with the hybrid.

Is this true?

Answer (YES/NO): NO